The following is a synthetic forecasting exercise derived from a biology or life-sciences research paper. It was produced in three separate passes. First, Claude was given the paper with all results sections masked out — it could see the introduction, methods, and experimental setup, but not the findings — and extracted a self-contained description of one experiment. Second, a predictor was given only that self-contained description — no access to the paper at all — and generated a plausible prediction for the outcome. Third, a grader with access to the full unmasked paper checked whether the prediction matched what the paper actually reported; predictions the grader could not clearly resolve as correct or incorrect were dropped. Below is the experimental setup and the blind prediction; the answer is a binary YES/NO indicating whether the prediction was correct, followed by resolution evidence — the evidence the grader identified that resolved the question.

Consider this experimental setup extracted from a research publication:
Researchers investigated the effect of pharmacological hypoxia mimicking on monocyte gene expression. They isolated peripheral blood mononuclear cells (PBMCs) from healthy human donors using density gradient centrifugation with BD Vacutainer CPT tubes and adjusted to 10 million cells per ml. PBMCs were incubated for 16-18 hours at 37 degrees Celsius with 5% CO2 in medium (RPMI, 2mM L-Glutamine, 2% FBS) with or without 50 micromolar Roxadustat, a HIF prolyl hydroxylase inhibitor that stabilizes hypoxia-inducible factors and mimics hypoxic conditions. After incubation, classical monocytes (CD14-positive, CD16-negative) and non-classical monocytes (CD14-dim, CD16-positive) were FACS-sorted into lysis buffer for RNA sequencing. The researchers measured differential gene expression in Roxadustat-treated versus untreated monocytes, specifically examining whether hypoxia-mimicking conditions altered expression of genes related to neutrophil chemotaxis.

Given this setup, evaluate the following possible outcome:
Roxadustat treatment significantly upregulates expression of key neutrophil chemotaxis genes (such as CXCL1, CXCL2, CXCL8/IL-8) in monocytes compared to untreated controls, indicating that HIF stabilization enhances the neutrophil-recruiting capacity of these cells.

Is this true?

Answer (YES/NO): NO